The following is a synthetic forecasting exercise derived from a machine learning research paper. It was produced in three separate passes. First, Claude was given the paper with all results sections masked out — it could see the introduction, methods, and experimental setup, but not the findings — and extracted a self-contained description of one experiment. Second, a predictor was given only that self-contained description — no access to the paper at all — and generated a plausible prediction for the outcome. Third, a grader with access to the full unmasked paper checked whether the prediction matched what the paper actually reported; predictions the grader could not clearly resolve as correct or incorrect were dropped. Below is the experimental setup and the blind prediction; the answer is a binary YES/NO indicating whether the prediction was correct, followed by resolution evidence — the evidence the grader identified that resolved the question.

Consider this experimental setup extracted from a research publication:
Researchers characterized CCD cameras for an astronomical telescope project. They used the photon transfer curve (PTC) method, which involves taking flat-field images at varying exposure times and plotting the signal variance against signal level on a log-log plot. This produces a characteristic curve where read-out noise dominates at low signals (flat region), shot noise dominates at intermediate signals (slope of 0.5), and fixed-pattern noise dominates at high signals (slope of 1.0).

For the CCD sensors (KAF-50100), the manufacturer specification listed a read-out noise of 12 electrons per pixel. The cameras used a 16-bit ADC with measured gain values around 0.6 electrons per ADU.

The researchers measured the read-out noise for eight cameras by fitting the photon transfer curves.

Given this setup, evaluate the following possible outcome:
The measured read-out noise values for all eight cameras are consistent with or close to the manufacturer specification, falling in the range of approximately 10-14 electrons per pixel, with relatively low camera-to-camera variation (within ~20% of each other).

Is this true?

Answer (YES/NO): YES